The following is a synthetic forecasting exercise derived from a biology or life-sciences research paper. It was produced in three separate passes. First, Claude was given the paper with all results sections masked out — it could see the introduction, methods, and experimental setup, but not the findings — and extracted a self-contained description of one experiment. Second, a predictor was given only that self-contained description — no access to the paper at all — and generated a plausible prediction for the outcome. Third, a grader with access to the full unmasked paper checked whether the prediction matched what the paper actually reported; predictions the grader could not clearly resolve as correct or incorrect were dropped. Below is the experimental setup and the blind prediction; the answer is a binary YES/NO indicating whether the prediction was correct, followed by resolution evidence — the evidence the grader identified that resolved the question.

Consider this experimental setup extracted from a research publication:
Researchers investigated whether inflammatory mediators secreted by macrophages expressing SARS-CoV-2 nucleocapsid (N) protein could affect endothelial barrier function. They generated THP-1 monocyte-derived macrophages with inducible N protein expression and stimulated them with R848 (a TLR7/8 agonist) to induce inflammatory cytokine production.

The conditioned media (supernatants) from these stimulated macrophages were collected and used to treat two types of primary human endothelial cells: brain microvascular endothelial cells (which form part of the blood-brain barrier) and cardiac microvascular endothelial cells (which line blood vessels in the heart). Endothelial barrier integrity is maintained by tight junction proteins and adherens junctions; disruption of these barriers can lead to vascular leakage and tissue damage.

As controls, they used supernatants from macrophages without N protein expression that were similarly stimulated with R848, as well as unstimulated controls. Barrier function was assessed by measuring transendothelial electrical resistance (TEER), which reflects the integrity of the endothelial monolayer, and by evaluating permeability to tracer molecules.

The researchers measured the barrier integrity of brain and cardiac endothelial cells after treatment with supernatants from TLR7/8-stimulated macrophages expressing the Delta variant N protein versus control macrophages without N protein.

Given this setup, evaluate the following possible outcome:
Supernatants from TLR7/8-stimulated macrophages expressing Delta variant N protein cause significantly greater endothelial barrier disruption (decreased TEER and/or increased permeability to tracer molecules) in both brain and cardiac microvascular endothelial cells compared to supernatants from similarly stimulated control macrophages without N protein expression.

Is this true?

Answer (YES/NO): YES